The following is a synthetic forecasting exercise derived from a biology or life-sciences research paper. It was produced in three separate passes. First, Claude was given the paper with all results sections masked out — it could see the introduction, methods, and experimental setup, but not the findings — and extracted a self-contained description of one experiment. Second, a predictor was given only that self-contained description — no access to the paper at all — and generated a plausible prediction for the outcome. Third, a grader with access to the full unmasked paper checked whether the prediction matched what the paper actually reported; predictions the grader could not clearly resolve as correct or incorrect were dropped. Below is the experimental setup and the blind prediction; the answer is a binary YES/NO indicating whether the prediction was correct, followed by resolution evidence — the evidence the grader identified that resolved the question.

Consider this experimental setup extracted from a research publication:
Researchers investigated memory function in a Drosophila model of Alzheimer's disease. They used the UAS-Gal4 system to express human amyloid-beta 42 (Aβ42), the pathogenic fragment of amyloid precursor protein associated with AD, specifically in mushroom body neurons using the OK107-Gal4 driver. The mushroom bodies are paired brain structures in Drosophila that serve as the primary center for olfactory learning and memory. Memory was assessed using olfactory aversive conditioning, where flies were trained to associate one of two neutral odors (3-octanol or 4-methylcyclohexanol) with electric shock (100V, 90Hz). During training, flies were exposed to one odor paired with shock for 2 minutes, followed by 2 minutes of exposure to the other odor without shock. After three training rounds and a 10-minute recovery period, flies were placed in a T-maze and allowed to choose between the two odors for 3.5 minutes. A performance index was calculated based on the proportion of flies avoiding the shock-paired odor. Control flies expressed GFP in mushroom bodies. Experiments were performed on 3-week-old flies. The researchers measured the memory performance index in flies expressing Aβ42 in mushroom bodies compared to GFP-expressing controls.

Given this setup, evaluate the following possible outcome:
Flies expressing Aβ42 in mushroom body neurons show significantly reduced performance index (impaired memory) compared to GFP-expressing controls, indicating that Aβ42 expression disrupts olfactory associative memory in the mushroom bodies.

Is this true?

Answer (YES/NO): YES